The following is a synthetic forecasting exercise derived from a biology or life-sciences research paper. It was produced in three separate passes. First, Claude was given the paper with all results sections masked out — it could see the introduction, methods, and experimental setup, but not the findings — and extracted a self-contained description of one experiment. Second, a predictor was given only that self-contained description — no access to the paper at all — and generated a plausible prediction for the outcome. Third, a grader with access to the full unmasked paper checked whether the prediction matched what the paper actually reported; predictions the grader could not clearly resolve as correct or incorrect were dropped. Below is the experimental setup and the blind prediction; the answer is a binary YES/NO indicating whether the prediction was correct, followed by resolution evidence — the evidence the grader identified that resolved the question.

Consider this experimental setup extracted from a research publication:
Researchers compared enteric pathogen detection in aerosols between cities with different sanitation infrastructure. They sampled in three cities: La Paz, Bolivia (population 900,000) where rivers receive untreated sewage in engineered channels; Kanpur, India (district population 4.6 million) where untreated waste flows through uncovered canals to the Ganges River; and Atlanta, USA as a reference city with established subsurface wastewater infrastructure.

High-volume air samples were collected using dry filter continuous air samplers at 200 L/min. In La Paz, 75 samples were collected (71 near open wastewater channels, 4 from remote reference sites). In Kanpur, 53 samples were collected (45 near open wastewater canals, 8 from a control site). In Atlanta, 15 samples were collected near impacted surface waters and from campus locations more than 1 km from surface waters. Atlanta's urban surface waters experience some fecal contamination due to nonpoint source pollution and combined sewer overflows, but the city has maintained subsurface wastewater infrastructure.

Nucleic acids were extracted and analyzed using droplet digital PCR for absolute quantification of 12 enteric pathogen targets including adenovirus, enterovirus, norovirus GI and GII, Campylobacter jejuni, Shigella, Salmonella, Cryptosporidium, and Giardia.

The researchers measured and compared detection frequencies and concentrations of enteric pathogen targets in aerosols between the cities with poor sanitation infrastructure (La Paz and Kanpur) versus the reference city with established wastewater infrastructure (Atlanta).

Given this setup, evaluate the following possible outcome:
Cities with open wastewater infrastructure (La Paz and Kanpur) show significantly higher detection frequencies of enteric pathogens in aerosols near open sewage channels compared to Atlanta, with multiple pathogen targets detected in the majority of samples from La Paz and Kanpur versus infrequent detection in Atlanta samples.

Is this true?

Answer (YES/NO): NO